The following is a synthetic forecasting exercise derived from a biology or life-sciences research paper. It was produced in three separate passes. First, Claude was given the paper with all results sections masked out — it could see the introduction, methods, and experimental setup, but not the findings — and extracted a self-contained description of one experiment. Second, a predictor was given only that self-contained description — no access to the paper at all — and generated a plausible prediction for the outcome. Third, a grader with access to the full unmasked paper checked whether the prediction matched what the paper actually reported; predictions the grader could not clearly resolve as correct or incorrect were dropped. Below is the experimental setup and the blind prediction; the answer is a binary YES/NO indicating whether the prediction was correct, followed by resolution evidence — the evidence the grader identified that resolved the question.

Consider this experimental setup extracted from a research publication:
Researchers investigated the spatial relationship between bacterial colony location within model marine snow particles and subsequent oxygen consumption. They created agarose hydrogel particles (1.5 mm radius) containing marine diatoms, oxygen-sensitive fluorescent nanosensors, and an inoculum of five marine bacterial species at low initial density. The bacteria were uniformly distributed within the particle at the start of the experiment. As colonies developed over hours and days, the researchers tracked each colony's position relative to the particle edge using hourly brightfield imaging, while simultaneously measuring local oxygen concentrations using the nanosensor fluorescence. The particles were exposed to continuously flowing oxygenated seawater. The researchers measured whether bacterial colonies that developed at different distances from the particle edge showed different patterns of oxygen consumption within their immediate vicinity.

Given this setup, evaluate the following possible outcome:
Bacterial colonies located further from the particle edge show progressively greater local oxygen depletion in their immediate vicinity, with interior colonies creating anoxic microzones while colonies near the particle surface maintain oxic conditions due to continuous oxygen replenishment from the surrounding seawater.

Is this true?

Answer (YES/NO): NO